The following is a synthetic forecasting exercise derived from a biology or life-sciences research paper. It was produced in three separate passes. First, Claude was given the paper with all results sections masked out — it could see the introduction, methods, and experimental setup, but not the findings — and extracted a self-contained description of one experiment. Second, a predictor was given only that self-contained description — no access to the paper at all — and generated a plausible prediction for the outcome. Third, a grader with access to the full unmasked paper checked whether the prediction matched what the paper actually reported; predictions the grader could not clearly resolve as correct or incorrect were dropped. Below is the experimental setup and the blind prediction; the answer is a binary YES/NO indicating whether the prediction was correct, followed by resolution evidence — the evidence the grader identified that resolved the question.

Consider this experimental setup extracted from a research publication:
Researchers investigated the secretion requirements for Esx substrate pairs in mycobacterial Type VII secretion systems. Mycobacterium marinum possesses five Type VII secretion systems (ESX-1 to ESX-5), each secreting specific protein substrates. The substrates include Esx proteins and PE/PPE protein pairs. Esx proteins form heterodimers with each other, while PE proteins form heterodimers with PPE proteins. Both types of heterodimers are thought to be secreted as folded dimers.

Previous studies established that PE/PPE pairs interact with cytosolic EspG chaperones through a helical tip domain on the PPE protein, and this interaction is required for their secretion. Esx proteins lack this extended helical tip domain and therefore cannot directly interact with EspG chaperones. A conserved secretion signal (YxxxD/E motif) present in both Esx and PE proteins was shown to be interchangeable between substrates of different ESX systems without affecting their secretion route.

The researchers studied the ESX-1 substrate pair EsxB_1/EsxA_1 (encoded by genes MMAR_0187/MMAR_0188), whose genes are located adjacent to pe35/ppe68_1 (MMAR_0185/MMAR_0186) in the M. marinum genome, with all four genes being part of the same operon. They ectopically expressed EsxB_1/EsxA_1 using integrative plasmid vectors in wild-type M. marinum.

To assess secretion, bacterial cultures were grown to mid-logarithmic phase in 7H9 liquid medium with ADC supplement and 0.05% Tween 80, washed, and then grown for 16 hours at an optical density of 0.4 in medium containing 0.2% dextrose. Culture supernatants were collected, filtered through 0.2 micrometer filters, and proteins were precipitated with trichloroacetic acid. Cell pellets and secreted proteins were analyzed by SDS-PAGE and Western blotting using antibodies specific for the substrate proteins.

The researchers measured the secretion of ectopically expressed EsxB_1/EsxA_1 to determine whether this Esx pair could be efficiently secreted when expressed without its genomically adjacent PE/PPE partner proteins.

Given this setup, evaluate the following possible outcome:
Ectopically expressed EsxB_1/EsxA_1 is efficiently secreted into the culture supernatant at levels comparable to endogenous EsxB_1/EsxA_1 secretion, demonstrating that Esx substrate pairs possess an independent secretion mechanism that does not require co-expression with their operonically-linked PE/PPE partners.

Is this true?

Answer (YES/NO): NO